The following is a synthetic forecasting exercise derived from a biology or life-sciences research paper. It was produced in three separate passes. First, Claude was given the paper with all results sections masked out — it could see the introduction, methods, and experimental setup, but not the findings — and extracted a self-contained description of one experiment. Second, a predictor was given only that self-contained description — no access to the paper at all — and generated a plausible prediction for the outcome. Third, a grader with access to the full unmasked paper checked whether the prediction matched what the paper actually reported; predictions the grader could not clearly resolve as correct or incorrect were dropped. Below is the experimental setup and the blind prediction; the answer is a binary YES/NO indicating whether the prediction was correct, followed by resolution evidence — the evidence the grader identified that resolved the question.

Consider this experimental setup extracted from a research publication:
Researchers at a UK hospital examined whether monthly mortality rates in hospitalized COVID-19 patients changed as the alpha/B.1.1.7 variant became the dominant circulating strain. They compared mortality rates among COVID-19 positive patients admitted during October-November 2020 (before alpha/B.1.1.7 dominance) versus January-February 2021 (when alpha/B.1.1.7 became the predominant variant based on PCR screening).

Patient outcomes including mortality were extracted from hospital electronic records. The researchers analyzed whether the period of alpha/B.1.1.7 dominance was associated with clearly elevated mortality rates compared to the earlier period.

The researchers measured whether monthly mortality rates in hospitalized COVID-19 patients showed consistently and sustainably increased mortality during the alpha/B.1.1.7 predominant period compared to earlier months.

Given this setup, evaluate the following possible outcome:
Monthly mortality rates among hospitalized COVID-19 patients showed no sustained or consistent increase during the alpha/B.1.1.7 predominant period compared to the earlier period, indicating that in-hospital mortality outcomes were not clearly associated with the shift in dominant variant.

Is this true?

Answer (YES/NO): YES